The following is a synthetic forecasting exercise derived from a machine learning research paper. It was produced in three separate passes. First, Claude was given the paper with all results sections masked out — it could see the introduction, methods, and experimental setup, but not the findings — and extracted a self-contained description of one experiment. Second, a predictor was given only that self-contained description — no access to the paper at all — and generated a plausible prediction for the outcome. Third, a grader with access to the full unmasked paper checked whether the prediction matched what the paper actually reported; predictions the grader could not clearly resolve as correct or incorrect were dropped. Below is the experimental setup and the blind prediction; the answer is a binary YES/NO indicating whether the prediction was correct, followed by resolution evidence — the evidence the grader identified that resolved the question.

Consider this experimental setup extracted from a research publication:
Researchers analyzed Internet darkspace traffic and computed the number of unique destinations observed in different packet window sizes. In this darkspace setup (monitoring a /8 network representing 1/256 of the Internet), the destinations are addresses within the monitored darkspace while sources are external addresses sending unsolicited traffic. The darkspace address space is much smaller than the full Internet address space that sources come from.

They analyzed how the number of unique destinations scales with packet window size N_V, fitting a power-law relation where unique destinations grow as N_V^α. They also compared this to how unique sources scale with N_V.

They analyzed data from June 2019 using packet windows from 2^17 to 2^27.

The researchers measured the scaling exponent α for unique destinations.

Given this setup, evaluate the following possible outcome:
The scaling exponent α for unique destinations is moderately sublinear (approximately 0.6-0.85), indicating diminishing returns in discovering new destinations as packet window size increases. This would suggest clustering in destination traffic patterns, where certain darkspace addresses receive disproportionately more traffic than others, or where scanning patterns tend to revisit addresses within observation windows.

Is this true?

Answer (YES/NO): YES